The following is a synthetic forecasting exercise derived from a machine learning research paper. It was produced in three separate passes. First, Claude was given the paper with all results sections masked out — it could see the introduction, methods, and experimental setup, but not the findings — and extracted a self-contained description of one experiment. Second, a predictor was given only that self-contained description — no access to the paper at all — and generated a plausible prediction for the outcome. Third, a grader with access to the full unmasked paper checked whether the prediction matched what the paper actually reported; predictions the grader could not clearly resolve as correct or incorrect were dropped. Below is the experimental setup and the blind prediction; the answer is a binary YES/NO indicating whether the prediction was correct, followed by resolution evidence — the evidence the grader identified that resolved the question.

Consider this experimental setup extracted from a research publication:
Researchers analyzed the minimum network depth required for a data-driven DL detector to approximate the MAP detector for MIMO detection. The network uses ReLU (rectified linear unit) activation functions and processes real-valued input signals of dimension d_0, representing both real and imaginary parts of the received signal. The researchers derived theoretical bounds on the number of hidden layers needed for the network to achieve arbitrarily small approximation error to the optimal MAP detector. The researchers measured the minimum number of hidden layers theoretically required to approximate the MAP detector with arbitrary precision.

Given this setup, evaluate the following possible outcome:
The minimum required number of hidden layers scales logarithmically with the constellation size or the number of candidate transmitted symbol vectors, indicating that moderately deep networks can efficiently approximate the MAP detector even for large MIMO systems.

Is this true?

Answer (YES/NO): NO